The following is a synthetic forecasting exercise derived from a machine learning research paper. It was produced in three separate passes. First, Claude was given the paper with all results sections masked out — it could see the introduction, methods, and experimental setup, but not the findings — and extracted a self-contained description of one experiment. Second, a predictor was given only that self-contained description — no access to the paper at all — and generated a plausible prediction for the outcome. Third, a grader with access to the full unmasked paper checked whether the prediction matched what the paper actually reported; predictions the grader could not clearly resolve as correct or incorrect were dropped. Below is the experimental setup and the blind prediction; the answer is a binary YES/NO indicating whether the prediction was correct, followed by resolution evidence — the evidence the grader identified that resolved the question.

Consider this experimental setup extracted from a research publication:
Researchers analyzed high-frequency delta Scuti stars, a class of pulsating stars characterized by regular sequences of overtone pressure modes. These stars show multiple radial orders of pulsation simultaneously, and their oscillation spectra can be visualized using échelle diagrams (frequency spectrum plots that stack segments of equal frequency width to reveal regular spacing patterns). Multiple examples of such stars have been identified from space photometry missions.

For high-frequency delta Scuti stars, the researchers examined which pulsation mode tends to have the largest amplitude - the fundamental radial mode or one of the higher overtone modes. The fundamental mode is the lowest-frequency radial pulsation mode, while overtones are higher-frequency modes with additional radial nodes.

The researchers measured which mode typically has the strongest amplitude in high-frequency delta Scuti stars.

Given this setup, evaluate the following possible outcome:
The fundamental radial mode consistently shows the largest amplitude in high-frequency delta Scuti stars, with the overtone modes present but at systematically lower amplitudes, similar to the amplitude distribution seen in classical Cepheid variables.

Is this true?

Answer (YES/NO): NO